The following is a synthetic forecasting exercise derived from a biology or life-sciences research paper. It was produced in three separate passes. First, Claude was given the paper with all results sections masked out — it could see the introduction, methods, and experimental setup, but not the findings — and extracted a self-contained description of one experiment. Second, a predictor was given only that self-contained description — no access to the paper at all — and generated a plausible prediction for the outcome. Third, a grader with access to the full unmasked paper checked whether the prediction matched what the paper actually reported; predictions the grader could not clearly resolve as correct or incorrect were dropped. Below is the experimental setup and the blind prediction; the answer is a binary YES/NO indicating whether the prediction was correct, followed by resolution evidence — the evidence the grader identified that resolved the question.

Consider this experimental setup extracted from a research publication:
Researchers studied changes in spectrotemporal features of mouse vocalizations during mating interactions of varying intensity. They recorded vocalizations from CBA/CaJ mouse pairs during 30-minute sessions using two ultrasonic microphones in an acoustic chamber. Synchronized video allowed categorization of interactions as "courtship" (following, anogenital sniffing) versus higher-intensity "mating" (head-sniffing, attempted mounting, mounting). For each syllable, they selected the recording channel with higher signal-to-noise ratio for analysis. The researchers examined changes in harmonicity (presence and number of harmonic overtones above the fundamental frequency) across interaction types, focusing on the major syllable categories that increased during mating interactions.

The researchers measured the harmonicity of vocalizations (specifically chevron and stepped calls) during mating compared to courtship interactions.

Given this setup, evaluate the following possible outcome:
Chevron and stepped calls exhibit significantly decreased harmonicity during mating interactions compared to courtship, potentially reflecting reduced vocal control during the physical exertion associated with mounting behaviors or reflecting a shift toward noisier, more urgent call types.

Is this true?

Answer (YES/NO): NO